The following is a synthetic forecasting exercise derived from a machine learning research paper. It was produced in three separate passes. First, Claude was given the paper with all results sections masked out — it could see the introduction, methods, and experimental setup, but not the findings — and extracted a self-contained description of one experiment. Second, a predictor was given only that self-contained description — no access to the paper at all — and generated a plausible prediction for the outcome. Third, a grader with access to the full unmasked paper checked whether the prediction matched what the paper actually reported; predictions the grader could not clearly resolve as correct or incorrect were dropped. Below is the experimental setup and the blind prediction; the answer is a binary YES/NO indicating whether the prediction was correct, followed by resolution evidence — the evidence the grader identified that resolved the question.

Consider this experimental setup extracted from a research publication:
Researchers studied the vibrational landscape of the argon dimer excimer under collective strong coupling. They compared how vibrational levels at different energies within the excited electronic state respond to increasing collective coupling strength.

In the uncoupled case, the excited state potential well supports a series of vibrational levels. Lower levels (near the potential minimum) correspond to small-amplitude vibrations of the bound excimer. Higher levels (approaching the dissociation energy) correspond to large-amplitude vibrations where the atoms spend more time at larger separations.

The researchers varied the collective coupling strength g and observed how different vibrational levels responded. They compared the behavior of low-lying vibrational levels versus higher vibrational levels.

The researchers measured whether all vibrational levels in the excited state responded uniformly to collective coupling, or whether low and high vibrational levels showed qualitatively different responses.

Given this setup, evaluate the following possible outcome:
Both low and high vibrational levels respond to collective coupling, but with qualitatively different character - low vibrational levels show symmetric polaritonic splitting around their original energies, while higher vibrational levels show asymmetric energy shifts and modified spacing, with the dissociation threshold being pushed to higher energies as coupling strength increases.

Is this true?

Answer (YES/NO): NO